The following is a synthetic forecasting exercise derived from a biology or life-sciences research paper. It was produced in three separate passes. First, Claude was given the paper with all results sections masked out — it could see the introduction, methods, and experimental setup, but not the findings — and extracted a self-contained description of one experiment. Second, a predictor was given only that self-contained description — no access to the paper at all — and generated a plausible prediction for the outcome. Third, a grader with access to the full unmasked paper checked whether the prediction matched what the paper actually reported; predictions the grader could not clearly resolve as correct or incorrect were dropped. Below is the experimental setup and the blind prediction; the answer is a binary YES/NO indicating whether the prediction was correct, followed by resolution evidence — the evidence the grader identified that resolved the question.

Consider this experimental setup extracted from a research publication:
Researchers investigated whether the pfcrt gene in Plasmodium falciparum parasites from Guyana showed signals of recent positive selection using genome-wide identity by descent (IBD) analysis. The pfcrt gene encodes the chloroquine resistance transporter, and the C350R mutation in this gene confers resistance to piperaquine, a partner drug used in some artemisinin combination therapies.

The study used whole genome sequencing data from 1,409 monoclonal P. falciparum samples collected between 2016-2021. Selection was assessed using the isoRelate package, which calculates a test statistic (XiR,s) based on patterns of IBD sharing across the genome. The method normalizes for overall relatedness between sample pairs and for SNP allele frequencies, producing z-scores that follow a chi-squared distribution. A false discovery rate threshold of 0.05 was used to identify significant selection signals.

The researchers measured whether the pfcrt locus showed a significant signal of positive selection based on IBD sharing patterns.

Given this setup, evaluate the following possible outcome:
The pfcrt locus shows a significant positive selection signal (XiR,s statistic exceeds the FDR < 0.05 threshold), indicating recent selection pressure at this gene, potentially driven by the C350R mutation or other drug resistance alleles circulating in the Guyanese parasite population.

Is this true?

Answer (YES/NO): YES